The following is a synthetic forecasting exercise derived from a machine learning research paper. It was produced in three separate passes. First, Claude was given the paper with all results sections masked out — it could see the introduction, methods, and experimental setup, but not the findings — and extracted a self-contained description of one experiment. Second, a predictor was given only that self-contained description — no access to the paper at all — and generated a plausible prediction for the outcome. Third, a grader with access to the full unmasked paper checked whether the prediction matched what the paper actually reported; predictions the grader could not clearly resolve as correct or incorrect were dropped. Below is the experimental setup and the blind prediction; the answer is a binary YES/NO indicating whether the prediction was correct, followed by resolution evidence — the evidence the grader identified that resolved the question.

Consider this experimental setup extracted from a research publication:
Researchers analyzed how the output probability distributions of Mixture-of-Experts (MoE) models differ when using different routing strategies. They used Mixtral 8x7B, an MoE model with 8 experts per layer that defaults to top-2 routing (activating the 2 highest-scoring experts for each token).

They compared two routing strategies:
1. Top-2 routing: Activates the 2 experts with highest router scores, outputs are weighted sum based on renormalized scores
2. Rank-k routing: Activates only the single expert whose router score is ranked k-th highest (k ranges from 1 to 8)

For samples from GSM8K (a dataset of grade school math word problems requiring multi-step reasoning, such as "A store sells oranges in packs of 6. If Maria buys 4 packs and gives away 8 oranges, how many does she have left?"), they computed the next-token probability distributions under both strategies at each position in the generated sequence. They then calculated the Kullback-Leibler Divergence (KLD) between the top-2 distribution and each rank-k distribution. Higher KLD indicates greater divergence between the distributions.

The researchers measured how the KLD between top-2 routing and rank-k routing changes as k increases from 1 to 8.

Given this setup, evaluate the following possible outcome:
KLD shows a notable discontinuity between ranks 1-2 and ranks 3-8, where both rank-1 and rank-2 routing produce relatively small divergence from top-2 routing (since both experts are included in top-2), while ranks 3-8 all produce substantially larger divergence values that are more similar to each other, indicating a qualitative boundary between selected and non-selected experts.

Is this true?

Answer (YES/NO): NO